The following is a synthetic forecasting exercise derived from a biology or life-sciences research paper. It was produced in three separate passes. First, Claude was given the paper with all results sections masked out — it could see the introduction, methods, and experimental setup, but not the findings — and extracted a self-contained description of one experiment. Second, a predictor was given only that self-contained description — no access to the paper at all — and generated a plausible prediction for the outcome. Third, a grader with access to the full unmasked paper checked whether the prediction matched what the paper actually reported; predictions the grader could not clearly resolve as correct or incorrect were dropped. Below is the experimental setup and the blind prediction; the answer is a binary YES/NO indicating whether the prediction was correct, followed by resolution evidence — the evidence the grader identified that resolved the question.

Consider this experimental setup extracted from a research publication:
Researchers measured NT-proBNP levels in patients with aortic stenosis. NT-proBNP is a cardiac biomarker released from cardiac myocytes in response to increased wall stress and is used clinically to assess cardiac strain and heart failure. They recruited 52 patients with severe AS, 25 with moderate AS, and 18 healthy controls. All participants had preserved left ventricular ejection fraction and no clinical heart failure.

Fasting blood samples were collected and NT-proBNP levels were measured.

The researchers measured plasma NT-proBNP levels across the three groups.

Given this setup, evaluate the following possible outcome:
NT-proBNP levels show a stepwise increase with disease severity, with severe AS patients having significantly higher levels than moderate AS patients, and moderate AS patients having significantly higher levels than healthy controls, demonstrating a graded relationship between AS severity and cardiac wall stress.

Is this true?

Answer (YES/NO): NO